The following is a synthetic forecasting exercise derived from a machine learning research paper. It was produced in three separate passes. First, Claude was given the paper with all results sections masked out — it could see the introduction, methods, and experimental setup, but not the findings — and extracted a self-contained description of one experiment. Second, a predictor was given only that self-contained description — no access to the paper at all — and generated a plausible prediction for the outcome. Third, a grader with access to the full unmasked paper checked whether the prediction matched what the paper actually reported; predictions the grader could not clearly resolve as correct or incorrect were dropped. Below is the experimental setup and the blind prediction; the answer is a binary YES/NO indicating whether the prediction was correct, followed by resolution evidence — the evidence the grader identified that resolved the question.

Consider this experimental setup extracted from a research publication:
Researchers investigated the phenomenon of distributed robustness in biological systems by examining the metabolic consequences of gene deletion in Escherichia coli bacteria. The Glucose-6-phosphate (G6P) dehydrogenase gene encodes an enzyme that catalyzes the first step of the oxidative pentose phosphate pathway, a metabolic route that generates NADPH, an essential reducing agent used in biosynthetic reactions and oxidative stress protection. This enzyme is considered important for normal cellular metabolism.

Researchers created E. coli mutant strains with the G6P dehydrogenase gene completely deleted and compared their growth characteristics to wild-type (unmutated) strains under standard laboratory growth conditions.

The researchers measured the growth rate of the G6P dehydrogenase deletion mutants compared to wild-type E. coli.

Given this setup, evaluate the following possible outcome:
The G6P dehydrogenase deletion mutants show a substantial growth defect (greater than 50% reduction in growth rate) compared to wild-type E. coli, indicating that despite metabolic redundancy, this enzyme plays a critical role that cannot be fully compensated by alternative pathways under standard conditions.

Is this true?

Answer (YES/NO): NO